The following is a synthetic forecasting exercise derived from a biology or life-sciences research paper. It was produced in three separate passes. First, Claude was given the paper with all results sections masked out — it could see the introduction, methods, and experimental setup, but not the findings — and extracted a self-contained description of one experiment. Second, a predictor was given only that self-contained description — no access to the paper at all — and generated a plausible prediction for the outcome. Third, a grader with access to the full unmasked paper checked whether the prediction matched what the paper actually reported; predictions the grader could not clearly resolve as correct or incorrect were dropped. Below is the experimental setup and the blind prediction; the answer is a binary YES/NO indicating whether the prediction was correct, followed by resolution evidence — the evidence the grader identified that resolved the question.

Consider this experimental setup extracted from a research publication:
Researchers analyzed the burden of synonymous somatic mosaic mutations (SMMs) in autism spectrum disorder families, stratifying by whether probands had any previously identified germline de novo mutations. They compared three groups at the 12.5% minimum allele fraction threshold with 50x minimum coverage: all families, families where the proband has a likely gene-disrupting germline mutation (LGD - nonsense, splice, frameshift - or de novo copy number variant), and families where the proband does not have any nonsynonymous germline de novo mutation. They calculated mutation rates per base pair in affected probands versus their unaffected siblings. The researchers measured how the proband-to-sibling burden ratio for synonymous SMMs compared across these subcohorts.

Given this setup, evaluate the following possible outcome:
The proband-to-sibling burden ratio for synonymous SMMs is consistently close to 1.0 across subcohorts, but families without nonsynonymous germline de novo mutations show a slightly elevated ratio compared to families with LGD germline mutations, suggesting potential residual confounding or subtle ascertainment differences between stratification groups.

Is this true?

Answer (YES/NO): NO